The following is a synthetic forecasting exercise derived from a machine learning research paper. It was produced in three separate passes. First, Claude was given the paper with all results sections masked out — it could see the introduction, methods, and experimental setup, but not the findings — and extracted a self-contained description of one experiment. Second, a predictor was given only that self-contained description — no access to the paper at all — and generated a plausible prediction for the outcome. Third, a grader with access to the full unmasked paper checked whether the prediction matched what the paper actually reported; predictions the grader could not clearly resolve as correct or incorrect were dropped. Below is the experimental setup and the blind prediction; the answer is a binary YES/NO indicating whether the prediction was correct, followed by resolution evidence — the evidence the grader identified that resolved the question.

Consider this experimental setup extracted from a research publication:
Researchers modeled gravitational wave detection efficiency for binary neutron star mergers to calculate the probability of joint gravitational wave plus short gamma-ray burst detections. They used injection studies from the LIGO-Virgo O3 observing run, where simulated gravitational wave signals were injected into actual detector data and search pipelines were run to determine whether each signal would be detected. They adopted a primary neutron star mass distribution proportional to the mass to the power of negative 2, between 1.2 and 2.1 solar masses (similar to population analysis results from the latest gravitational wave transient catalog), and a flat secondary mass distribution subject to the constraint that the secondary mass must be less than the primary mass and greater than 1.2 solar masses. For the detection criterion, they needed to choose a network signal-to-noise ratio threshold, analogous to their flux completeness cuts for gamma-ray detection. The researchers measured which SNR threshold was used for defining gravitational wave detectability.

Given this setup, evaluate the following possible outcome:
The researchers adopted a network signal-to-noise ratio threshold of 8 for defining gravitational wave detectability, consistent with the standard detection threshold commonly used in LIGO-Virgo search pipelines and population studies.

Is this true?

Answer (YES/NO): NO